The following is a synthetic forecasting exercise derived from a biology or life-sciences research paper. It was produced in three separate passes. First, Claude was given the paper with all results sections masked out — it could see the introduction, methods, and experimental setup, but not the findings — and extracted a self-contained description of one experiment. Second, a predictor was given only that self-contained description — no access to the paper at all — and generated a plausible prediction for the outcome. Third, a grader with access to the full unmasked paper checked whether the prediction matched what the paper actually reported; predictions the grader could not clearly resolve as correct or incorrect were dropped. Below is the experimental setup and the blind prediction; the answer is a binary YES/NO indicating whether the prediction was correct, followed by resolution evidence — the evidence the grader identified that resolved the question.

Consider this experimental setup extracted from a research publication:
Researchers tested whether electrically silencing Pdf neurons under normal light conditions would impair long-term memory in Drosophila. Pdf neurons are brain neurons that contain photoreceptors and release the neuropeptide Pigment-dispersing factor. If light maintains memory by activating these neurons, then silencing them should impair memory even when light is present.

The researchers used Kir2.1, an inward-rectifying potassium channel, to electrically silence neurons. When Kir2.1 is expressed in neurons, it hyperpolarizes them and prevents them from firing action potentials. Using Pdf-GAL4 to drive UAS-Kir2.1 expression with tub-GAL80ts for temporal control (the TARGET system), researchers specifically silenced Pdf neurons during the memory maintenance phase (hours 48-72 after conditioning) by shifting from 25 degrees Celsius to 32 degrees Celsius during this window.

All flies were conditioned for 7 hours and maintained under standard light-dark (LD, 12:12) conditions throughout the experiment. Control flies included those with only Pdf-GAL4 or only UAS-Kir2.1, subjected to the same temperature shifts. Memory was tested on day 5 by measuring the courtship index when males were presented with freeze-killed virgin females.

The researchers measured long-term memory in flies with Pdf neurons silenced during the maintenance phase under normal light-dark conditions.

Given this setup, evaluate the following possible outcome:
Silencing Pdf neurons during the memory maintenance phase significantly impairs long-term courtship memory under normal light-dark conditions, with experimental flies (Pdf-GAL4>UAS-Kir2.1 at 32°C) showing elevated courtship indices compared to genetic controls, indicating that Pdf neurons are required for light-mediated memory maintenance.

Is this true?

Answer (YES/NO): YES